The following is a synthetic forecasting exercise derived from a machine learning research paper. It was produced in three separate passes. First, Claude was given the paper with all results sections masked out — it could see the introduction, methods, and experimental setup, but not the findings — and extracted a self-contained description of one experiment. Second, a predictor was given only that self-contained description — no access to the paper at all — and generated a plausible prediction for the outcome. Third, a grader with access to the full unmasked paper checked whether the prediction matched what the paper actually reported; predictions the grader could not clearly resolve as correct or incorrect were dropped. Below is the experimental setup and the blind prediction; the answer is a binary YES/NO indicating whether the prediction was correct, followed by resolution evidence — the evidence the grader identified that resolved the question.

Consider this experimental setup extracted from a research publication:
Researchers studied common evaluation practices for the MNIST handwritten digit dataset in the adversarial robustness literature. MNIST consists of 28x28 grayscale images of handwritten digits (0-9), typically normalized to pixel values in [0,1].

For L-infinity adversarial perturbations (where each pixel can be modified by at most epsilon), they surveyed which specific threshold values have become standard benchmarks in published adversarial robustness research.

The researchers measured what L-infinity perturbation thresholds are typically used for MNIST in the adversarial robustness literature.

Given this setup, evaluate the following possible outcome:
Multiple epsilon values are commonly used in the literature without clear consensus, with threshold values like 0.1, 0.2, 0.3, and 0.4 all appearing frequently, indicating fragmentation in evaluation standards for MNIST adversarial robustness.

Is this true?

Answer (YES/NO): NO